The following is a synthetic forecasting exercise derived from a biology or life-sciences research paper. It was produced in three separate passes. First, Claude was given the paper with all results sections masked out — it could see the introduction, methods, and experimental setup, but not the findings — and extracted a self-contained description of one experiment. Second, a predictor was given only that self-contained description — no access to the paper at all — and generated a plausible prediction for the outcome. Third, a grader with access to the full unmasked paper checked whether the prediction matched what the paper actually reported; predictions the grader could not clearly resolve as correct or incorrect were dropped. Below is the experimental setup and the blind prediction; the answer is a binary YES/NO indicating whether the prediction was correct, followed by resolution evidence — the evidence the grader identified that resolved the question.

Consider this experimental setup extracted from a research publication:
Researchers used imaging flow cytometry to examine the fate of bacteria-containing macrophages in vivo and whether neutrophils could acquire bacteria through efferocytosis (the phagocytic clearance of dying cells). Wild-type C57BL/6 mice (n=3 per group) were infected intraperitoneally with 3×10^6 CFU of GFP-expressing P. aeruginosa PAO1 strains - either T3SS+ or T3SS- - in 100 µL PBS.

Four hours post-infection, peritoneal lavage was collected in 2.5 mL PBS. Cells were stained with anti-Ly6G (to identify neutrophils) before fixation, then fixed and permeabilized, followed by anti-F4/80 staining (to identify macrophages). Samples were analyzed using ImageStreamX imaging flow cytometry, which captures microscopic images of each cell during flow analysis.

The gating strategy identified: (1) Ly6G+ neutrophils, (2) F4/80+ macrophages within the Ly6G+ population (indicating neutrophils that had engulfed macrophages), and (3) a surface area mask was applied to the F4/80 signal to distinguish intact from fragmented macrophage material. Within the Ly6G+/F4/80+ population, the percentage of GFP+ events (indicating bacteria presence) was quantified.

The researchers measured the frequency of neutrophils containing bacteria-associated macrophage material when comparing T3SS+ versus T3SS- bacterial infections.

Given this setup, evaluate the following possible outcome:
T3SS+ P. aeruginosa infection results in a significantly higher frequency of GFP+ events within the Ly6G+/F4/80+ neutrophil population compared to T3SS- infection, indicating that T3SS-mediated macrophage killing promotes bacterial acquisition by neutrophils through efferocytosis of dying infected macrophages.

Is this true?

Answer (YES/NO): NO